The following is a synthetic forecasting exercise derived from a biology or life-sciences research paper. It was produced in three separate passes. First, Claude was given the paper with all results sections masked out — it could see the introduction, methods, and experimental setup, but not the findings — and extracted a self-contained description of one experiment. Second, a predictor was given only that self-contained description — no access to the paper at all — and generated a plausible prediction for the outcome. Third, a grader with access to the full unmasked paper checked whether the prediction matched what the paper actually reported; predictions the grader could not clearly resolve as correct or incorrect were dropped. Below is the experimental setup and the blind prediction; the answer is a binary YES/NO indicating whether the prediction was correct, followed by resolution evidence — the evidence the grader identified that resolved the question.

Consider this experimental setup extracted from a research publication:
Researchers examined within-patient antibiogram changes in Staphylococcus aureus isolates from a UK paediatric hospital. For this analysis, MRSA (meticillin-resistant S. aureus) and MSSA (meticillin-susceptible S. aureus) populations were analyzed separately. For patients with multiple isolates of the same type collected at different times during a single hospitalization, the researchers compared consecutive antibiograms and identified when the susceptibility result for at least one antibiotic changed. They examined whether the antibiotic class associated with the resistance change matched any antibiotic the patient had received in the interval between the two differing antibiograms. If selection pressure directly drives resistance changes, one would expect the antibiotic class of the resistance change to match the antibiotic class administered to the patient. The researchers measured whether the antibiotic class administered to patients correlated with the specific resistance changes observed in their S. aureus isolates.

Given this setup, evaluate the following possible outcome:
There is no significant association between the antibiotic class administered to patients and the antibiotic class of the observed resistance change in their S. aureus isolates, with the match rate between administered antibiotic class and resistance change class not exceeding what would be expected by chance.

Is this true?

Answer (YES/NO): YES